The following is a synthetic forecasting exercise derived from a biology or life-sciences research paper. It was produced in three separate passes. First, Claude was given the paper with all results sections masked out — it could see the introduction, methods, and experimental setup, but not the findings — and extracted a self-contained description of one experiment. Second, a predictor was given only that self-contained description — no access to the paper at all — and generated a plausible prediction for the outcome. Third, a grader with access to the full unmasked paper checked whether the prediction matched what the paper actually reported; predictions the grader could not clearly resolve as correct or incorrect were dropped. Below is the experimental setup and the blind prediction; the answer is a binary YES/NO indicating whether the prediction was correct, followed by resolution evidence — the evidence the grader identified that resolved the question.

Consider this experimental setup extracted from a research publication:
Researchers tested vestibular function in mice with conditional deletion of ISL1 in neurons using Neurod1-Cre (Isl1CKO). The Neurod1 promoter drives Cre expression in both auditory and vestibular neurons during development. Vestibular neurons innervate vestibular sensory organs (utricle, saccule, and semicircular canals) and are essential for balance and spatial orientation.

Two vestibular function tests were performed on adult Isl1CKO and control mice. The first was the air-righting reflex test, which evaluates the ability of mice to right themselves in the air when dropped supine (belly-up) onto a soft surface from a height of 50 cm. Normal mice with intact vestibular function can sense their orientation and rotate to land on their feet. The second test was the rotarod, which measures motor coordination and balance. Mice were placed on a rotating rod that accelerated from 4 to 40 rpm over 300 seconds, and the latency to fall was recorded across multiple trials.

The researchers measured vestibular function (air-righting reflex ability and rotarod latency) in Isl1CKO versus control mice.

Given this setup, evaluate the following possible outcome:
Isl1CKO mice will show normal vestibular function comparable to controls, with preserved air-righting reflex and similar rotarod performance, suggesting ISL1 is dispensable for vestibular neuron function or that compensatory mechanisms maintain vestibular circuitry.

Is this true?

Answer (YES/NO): YES